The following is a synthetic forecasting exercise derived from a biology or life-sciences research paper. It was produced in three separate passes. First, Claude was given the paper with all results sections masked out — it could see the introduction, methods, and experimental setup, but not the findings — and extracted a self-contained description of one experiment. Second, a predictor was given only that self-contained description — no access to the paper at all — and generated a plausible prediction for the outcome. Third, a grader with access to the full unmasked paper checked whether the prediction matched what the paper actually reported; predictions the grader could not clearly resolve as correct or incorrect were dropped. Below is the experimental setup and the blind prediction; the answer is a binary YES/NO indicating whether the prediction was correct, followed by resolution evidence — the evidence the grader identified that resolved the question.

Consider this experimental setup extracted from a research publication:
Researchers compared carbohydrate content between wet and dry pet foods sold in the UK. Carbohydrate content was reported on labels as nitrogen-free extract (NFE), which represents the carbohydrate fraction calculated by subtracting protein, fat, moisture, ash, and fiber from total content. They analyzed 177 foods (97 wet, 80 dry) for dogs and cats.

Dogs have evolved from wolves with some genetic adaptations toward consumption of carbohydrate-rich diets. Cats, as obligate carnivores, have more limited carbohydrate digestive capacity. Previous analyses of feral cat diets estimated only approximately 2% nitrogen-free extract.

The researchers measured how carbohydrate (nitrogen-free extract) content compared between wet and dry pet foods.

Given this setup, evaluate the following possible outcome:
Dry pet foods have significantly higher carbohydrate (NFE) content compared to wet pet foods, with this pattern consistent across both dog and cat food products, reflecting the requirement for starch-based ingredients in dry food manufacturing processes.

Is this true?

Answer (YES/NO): YES